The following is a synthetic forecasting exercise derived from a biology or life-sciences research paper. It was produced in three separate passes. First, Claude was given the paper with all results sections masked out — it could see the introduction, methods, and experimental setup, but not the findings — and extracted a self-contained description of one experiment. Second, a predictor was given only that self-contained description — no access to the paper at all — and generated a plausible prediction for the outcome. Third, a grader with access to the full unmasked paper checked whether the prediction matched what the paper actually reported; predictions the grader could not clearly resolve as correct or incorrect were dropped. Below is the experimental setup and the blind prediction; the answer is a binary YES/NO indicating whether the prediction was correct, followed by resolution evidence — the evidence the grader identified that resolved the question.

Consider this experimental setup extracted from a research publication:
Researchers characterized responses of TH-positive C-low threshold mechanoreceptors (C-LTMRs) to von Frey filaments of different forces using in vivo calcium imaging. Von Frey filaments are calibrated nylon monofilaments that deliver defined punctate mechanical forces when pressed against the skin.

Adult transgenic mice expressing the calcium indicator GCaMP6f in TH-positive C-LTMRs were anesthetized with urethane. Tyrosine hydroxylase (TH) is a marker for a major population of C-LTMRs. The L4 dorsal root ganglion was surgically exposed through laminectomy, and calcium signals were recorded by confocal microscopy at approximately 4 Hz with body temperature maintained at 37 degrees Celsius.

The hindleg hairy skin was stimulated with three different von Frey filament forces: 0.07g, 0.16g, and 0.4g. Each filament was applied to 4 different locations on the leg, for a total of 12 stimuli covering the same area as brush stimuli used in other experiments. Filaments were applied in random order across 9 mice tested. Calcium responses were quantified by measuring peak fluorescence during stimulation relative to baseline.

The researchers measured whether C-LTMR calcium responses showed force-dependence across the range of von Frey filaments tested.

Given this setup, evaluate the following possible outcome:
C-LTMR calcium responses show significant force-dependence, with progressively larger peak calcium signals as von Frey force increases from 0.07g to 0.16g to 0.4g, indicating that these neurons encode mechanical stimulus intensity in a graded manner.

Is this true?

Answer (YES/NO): NO